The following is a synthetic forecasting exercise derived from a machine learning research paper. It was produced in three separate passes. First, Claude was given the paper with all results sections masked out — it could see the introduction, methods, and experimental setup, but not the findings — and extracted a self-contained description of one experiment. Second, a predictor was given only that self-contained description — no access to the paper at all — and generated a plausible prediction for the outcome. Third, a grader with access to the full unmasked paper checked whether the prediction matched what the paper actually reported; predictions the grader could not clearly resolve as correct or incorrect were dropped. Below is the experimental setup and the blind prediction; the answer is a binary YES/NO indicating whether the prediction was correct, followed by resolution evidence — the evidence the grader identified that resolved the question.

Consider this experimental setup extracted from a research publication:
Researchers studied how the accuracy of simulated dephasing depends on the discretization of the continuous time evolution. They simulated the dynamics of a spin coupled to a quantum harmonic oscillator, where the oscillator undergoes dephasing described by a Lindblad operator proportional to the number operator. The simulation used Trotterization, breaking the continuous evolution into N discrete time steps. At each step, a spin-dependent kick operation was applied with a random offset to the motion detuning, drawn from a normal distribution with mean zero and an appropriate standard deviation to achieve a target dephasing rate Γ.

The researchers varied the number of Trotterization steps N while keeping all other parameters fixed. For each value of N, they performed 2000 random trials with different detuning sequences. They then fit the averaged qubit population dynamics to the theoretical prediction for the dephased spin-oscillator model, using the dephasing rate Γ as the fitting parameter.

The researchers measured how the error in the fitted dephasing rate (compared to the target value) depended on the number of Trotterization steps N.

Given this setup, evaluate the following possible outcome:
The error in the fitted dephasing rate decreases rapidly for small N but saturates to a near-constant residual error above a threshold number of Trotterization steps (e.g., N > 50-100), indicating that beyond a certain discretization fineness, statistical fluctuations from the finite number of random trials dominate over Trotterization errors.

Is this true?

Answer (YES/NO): NO